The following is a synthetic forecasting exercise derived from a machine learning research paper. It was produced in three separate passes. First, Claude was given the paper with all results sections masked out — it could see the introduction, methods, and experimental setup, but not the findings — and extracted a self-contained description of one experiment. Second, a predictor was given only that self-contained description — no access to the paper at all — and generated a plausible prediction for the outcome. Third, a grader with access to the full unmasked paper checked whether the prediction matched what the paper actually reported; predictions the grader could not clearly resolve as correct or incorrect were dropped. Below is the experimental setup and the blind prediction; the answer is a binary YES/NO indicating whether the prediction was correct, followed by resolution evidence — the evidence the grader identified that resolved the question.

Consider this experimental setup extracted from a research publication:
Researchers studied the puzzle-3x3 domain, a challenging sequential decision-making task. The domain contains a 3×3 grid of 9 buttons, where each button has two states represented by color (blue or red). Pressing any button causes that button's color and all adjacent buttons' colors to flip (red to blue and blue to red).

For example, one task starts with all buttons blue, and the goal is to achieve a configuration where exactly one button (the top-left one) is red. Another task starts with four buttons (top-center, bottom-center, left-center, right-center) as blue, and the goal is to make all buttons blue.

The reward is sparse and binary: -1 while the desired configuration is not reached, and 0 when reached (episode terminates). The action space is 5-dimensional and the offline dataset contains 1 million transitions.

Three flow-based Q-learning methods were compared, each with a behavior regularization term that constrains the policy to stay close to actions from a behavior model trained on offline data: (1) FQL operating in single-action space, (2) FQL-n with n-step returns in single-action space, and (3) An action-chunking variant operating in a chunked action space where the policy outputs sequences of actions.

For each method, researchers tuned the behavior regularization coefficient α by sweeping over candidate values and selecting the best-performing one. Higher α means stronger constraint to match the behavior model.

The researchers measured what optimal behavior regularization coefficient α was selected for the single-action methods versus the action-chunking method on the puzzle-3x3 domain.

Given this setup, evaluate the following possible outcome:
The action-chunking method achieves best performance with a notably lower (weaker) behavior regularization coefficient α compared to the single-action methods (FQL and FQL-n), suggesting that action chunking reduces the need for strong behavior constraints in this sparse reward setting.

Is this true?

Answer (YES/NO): NO